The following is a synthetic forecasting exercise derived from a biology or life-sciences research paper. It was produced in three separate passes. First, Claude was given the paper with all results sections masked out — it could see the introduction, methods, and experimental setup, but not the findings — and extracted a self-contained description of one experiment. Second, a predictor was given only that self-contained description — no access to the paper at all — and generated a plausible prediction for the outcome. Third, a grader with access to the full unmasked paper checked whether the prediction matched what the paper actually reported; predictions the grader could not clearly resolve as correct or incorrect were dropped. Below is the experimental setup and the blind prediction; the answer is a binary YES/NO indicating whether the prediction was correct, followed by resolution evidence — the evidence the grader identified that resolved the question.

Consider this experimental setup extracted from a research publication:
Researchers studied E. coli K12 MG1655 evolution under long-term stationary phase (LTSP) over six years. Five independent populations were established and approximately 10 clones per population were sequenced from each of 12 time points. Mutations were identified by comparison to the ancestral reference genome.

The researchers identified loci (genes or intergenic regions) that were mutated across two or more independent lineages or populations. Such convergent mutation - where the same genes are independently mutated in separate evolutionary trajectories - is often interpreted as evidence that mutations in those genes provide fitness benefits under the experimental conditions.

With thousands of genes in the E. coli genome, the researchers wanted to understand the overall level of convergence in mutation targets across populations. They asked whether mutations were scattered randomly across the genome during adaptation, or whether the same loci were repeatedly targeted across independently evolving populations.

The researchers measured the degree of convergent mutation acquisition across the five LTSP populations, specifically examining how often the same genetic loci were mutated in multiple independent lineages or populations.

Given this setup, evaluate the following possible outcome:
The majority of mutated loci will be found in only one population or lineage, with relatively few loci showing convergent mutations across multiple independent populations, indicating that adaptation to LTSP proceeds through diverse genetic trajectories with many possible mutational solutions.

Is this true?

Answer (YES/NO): NO